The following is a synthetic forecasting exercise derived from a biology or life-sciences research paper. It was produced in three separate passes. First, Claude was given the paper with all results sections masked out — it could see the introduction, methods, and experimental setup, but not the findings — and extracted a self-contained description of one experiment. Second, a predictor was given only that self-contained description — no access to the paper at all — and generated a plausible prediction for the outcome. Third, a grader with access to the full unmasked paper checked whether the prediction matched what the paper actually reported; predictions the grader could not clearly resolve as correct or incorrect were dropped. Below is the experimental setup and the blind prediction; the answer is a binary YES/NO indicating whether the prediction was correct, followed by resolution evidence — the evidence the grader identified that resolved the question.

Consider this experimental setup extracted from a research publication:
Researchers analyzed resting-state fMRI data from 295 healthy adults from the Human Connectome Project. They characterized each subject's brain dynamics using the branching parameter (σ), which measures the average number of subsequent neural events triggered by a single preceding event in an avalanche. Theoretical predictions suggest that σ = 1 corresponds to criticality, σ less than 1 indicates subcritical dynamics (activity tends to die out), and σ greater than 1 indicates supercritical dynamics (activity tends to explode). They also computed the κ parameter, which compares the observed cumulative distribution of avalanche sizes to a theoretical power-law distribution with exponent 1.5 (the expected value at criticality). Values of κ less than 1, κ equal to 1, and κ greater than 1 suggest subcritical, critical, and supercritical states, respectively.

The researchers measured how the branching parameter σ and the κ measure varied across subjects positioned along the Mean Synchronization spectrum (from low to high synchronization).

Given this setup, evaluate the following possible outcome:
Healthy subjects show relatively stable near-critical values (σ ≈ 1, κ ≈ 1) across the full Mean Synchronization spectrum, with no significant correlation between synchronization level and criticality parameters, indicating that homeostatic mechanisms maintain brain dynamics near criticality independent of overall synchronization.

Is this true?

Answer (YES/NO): NO